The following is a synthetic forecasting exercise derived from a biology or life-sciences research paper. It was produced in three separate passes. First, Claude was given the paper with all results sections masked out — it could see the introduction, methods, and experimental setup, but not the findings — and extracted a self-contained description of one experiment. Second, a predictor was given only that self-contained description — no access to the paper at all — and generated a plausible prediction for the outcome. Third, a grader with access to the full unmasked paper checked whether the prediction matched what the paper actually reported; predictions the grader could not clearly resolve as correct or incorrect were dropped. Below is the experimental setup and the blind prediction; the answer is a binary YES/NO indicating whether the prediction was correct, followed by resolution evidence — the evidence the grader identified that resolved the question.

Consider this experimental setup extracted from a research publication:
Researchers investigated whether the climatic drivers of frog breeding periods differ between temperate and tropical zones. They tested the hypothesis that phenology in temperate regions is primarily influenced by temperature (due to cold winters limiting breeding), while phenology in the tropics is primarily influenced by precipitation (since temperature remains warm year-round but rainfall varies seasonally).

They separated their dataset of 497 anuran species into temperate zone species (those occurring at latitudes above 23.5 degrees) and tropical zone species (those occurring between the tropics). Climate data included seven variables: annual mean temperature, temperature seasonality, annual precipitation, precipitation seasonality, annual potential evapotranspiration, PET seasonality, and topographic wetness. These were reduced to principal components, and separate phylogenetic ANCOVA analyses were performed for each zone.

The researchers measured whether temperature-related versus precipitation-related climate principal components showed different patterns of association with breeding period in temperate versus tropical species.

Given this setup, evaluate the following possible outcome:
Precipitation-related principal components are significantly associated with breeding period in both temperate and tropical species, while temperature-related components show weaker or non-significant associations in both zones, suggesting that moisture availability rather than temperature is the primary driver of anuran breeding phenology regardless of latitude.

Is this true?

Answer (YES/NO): NO